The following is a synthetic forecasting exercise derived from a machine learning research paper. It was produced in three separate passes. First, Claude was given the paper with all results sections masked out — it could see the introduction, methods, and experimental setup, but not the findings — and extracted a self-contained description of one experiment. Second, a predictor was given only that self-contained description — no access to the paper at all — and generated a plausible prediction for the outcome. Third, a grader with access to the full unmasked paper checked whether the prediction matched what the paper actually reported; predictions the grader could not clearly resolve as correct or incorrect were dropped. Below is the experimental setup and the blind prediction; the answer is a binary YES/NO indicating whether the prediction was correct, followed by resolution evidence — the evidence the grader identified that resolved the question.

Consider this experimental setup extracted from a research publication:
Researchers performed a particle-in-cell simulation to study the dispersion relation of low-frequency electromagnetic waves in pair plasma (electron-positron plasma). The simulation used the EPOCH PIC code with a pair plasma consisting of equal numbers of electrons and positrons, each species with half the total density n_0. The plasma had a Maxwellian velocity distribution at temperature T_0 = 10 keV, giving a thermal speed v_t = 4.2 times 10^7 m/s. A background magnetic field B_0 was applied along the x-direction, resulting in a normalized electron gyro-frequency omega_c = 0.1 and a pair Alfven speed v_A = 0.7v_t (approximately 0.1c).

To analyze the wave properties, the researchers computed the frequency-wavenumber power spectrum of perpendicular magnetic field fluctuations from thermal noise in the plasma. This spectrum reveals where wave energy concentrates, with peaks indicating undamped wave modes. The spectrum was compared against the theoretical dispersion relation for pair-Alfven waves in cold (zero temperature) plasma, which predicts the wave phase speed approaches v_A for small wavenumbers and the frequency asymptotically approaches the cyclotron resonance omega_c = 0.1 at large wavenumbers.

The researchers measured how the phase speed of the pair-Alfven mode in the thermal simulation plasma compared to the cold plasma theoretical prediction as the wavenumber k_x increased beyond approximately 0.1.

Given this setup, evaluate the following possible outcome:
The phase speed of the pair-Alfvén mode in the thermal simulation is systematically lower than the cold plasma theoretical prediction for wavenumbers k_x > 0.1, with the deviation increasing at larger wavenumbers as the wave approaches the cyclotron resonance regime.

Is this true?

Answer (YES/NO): YES